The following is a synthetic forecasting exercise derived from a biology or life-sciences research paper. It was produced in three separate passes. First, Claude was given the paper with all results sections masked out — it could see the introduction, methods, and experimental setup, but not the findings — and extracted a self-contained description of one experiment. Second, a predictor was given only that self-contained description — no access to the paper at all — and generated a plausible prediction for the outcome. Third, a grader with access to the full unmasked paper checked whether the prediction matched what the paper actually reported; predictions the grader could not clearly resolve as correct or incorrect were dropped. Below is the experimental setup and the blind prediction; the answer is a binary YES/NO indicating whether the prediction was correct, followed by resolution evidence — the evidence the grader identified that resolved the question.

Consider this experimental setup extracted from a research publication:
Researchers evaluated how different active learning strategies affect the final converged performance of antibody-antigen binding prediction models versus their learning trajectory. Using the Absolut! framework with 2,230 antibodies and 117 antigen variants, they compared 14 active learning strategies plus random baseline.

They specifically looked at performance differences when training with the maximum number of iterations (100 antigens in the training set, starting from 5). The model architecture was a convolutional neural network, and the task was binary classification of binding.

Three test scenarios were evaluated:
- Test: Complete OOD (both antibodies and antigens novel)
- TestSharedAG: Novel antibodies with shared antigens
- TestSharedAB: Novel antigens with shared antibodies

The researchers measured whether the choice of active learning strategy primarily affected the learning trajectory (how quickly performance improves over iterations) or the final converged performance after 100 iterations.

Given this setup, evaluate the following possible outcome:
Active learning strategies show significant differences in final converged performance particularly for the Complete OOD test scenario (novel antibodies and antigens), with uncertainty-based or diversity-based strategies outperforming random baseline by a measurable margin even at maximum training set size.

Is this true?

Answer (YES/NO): NO